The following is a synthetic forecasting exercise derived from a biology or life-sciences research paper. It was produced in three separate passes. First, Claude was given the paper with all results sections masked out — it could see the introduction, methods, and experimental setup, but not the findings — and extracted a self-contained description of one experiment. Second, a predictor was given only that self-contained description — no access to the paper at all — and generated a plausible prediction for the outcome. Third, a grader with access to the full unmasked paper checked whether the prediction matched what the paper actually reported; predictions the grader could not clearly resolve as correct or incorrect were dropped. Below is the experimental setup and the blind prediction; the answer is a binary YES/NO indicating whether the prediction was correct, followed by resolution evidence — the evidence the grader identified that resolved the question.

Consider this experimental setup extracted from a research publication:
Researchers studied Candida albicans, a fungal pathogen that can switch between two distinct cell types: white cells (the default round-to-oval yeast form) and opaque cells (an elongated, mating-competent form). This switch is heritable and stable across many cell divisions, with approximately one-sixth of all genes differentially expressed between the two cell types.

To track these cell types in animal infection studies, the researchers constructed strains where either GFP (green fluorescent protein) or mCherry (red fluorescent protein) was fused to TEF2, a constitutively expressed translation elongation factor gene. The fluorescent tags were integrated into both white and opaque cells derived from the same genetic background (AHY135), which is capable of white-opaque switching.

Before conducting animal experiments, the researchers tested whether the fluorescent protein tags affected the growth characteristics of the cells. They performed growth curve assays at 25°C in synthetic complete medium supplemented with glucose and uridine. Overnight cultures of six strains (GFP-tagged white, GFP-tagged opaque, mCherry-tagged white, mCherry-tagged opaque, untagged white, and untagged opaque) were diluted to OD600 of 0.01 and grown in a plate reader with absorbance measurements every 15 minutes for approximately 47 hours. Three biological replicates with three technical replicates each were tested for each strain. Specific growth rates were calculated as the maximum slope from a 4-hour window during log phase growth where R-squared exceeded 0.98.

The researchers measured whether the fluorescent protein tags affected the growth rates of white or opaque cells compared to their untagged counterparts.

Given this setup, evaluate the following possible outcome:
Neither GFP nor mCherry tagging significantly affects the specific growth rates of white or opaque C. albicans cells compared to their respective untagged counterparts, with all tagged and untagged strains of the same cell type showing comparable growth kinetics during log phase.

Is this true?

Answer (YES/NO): YES